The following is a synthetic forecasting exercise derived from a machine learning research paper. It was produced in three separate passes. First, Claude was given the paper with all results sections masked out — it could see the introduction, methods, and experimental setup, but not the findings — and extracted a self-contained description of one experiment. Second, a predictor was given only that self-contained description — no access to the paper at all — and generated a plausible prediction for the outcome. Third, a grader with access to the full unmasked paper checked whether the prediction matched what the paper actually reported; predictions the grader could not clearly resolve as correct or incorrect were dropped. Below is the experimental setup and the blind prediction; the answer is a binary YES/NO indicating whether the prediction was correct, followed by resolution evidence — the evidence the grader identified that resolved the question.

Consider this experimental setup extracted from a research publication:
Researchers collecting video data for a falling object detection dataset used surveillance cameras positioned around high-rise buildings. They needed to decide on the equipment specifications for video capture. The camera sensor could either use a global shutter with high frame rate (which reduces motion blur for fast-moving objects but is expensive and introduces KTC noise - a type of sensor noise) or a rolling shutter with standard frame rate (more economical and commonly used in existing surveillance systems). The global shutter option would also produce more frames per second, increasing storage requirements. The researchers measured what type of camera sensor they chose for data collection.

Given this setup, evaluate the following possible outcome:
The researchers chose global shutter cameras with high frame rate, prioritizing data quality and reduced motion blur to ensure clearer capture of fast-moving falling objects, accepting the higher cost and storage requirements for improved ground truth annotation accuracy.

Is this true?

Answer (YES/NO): NO